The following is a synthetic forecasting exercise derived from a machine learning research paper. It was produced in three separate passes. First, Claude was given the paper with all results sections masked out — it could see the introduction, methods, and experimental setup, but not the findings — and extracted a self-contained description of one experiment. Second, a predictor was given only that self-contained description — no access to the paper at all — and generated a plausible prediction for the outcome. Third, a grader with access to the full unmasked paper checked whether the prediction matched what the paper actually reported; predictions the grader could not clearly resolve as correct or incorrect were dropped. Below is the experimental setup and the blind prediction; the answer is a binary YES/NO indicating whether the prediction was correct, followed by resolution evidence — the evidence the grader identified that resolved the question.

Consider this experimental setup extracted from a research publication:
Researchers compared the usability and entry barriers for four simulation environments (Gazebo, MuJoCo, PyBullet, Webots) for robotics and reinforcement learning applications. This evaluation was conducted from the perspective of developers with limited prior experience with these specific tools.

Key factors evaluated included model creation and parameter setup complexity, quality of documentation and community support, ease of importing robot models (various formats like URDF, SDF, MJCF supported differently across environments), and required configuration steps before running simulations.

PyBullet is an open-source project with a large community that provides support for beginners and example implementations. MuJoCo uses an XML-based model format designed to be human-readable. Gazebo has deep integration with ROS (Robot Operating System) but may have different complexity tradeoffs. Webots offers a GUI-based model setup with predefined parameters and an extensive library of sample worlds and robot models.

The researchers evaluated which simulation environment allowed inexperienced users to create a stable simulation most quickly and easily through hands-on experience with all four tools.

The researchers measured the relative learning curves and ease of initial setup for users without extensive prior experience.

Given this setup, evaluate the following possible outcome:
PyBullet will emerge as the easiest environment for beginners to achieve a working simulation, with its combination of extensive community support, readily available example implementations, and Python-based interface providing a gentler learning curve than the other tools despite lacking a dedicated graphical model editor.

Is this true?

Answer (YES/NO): NO